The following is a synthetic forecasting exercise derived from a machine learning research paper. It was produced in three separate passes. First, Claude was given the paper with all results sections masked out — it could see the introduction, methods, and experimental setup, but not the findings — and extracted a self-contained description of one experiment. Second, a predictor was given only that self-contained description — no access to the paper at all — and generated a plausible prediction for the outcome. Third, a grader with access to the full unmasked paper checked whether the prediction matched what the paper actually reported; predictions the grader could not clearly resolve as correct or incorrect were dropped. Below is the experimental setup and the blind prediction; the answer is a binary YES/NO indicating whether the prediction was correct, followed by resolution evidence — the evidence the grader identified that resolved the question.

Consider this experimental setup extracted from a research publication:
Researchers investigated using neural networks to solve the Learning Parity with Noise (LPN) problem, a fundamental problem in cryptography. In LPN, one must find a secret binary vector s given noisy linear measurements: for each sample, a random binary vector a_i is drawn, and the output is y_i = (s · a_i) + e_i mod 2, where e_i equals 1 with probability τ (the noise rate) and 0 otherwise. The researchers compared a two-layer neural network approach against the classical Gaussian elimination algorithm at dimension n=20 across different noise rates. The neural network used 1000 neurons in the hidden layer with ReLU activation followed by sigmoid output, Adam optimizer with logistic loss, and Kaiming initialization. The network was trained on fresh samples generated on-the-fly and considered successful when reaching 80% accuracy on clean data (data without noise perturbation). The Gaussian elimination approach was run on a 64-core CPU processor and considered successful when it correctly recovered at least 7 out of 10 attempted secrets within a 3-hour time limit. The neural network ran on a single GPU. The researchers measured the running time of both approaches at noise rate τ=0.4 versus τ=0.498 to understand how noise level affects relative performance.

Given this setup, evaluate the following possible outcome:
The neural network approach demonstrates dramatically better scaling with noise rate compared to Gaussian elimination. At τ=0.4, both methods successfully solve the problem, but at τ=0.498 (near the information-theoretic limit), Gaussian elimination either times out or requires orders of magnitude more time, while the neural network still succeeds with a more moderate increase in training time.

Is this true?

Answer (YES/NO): YES